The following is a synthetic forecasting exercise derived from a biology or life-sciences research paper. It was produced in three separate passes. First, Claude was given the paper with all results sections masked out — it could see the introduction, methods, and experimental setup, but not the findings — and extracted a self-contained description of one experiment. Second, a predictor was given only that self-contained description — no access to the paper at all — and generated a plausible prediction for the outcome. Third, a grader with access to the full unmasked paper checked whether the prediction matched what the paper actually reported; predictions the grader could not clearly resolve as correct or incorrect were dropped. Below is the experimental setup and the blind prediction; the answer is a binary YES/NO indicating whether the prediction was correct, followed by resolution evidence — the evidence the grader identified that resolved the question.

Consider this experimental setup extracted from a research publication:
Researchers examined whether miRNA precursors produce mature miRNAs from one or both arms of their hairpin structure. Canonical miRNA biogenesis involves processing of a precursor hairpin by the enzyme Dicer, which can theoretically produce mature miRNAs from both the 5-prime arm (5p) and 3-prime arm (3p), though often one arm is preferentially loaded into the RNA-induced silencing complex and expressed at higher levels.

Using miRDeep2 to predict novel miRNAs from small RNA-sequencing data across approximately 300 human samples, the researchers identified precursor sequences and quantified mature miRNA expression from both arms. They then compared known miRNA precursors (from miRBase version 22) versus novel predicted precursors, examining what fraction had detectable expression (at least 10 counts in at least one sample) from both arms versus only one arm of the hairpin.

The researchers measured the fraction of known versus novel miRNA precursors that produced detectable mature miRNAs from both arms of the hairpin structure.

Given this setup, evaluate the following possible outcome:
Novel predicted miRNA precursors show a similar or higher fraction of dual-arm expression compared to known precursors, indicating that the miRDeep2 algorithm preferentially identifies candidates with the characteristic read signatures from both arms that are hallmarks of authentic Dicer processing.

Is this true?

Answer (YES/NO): NO